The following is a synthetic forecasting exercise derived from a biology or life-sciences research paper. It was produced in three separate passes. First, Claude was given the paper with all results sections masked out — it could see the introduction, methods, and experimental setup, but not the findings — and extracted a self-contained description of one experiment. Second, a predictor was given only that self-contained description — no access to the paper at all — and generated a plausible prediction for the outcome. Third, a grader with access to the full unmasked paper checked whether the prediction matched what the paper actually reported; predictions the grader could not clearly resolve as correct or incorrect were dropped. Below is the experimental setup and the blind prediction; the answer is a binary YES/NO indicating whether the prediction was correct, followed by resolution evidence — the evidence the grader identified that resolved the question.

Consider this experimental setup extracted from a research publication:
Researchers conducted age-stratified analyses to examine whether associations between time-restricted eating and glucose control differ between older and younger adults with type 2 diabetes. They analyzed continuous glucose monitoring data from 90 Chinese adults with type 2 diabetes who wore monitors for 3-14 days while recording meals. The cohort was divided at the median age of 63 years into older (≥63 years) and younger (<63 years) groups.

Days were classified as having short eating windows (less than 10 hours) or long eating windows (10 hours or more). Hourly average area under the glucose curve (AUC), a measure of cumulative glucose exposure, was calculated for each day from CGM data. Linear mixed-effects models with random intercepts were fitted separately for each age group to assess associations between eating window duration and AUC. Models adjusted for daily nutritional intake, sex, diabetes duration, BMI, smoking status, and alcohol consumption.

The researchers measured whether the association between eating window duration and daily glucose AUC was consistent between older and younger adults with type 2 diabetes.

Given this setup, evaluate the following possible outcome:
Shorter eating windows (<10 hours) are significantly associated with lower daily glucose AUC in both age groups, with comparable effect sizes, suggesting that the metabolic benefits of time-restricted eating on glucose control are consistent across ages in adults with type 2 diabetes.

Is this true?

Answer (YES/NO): NO